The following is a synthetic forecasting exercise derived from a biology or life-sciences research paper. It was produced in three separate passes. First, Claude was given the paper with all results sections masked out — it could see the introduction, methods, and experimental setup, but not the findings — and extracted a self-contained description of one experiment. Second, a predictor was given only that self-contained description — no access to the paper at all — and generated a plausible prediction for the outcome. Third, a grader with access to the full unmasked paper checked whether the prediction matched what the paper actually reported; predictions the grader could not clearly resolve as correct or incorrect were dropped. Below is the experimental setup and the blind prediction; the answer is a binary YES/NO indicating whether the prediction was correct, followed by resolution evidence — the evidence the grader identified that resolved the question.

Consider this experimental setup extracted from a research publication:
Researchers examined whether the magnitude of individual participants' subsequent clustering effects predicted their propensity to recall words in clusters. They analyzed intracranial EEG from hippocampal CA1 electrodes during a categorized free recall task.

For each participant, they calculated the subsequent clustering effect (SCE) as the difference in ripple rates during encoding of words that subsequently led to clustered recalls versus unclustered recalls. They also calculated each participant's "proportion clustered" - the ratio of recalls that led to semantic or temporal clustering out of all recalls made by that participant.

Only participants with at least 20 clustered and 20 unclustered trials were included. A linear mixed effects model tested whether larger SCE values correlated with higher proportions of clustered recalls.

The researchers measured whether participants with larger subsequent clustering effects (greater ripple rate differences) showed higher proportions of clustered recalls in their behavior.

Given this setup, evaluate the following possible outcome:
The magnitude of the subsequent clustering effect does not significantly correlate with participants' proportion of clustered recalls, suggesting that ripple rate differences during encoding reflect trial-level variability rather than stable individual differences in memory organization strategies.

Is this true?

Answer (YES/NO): NO